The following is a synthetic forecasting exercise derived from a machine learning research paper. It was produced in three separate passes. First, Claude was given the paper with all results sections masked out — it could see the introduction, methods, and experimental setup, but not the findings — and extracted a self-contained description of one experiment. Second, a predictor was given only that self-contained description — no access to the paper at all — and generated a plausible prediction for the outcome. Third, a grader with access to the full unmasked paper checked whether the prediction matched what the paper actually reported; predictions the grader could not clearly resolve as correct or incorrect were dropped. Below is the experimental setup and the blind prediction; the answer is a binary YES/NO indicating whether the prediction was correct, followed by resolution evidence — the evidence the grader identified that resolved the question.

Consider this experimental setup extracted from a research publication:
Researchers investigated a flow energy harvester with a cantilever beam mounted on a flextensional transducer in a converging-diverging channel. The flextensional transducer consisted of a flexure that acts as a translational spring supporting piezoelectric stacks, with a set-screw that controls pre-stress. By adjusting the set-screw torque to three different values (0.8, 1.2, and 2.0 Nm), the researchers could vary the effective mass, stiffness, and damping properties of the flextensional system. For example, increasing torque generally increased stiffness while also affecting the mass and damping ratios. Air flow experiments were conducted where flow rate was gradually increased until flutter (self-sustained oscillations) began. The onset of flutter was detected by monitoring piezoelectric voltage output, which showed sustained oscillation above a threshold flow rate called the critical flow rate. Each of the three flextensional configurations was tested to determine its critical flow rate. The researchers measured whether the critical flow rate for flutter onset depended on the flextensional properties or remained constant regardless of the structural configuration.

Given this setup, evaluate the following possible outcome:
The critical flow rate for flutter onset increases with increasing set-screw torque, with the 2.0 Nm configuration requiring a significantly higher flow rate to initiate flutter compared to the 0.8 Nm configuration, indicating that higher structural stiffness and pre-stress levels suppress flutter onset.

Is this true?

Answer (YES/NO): NO